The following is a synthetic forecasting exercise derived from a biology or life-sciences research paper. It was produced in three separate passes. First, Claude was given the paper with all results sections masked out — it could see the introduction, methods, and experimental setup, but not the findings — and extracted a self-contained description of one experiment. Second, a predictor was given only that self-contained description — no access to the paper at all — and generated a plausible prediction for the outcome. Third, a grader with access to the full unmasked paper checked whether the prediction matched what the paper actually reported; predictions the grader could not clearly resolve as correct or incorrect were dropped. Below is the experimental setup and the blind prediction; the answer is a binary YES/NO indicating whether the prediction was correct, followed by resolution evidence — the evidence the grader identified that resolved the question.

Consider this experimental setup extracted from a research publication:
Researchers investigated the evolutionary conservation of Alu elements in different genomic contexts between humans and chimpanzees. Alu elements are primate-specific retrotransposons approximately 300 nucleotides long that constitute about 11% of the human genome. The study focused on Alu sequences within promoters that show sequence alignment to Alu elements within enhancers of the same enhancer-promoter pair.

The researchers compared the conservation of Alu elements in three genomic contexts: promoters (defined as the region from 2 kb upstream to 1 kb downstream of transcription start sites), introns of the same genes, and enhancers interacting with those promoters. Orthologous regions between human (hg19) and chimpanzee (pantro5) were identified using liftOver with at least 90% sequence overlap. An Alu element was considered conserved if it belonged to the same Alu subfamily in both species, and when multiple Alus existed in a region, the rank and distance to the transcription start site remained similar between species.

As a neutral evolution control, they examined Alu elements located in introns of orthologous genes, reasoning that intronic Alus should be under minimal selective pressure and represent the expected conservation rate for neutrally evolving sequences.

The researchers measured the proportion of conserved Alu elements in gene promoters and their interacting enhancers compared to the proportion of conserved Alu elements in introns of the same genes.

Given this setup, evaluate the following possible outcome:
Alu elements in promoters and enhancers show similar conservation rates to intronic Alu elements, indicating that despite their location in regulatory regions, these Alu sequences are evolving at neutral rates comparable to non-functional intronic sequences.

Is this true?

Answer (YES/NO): NO